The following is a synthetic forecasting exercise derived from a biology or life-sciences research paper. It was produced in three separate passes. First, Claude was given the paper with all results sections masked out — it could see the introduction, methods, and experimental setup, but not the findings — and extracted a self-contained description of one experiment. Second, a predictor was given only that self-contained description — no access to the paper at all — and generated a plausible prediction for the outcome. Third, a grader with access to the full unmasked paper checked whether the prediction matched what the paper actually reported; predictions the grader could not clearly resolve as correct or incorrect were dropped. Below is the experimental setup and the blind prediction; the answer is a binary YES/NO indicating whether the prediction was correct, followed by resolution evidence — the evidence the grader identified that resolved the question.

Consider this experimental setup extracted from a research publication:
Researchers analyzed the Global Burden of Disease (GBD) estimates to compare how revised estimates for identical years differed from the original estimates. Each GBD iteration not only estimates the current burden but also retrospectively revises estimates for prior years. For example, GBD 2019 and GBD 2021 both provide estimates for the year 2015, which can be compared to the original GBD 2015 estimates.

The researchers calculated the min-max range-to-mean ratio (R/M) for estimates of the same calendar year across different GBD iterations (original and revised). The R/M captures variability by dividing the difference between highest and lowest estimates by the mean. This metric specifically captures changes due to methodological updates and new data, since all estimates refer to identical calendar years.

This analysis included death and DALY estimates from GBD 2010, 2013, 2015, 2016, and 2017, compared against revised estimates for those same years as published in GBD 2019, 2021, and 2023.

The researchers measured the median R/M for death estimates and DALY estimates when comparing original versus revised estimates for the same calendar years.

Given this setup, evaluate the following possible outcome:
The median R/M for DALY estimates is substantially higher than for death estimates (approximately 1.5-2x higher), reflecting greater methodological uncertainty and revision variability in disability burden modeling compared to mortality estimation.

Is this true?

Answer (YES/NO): NO